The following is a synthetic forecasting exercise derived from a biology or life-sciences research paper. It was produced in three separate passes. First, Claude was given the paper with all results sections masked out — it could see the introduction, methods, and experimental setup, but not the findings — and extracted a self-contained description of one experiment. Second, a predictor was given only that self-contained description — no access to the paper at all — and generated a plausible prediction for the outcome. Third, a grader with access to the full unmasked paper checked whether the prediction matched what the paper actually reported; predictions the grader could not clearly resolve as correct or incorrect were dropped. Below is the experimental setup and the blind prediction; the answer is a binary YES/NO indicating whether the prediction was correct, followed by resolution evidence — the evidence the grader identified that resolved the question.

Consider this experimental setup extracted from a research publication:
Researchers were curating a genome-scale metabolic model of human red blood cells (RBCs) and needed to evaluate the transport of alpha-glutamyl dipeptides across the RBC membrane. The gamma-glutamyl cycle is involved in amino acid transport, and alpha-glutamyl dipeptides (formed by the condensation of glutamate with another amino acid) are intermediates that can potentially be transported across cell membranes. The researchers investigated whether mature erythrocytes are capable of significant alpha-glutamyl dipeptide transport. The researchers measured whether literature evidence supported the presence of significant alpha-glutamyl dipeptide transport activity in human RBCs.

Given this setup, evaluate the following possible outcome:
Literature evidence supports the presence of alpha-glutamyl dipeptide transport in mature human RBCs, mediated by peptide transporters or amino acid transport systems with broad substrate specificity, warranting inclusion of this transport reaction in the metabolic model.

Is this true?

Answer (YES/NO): NO